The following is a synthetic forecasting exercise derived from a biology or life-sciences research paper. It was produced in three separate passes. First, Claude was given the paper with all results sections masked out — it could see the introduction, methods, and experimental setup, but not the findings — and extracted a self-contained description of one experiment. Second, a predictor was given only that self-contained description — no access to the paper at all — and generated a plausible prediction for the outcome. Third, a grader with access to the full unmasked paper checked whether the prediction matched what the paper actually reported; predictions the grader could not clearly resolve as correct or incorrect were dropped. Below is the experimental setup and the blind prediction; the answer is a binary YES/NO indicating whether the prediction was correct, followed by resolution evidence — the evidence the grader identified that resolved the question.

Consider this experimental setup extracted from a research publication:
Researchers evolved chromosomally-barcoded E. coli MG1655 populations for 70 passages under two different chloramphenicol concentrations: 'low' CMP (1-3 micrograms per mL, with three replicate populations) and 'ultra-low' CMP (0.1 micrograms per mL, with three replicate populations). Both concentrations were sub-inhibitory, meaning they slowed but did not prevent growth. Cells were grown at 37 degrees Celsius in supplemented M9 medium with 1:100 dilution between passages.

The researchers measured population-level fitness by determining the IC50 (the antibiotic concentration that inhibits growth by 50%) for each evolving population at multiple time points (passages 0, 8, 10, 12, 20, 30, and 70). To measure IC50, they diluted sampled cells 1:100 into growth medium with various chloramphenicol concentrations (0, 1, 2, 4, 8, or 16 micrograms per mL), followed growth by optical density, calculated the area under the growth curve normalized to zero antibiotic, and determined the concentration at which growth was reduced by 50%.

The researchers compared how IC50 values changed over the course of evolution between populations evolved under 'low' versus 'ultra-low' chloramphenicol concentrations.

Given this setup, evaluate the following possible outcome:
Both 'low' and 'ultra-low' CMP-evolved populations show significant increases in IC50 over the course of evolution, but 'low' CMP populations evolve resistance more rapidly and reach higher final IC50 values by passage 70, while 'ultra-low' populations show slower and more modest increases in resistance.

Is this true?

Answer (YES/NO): NO